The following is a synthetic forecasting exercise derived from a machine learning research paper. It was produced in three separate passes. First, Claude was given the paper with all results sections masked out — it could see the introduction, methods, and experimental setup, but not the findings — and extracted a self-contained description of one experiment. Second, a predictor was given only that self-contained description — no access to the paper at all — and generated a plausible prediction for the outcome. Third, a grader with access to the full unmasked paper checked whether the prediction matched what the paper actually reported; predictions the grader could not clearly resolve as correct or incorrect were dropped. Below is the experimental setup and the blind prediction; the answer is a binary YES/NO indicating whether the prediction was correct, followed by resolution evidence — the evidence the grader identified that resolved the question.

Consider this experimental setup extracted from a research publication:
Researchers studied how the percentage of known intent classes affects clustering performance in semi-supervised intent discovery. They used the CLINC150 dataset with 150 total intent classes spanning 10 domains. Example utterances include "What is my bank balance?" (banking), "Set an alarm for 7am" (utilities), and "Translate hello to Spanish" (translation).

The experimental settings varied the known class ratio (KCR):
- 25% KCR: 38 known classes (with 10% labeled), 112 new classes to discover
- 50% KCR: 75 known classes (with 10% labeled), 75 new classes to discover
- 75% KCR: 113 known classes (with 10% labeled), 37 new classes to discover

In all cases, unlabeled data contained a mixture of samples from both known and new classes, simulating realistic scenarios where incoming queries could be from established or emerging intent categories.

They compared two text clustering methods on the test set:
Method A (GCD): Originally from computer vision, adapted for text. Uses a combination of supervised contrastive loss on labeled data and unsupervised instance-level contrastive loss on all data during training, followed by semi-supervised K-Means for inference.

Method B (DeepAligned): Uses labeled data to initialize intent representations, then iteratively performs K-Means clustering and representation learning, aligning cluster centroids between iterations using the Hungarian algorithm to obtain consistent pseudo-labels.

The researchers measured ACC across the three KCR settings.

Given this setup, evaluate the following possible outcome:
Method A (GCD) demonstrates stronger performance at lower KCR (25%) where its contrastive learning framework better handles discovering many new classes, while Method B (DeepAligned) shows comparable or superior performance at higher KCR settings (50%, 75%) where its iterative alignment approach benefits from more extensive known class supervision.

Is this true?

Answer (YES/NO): NO